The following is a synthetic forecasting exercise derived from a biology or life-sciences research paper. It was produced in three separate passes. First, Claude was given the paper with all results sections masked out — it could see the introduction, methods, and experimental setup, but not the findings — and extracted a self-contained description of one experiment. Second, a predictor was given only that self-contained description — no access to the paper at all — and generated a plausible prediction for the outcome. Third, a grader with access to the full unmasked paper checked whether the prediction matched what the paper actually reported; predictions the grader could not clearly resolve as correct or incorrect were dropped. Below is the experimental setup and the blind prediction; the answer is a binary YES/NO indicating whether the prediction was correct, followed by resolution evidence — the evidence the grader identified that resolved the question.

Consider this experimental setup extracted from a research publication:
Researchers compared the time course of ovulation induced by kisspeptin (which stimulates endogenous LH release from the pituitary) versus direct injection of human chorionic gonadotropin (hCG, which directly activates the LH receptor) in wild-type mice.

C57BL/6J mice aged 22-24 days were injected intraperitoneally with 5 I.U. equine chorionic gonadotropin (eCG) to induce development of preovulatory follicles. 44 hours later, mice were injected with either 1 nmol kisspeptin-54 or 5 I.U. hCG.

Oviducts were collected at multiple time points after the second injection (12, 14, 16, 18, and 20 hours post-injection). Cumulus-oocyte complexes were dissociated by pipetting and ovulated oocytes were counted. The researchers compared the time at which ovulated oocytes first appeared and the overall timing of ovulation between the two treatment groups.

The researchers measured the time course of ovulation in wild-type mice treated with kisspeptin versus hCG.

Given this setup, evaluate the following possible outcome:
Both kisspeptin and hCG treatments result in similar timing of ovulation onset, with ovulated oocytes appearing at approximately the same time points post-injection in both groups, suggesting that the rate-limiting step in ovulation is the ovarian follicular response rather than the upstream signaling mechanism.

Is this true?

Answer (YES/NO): YES